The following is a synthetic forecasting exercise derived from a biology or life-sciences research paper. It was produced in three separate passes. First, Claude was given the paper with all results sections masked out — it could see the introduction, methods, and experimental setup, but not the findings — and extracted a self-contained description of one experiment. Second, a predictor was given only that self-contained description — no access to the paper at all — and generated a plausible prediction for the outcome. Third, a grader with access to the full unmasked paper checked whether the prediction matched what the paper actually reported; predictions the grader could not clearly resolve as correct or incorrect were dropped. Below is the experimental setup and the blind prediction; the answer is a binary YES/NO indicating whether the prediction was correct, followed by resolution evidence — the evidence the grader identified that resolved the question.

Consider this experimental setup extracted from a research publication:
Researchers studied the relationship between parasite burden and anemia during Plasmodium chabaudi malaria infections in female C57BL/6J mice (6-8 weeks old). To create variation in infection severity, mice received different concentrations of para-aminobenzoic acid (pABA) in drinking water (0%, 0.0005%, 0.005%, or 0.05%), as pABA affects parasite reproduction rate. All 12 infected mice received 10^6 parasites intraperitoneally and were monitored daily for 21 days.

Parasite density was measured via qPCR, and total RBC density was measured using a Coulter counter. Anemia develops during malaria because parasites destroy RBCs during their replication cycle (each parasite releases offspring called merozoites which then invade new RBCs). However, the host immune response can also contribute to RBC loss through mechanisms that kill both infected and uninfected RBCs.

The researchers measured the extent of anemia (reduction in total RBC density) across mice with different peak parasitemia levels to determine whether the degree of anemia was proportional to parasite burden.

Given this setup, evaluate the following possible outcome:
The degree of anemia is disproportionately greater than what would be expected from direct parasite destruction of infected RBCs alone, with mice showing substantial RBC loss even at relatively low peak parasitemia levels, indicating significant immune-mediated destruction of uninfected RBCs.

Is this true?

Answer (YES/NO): YES